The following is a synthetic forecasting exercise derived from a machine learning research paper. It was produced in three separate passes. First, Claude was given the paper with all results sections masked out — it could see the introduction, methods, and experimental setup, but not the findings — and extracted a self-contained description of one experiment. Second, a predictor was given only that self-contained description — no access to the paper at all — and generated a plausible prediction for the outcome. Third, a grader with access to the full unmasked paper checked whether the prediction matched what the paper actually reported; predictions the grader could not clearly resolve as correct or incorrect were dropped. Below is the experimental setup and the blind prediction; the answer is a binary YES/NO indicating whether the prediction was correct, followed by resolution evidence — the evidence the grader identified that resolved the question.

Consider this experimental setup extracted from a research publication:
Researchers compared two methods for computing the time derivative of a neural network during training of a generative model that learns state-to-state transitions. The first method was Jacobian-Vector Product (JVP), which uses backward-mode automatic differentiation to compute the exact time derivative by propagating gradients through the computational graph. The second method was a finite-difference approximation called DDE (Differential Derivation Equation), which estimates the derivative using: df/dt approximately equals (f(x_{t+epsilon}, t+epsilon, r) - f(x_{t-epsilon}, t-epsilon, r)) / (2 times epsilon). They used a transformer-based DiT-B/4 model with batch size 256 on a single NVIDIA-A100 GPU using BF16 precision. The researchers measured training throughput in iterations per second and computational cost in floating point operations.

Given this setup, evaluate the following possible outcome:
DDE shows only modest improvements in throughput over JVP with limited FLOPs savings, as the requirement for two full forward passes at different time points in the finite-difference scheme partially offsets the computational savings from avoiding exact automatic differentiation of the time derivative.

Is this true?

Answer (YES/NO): NO